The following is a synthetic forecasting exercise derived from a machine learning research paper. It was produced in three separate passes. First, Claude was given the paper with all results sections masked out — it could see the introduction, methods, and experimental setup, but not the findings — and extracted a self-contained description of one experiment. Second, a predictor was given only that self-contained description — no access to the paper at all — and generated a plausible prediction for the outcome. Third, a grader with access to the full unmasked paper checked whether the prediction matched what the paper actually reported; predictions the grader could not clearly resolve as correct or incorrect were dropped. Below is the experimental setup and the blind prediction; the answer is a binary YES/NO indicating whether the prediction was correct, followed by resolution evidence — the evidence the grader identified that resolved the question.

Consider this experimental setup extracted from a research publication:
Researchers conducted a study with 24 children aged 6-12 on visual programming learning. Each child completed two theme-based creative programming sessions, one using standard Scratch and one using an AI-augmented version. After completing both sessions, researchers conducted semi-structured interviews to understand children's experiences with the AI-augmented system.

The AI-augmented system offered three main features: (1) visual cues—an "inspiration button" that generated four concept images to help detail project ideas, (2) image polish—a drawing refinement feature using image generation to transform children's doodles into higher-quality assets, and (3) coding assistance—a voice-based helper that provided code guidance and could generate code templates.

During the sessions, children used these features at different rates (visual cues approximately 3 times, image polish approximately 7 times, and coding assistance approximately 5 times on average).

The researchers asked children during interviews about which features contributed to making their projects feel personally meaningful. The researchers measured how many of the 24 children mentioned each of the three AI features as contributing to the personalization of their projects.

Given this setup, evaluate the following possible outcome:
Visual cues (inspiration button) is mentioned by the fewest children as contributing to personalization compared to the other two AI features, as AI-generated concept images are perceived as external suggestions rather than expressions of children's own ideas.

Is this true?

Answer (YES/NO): NO